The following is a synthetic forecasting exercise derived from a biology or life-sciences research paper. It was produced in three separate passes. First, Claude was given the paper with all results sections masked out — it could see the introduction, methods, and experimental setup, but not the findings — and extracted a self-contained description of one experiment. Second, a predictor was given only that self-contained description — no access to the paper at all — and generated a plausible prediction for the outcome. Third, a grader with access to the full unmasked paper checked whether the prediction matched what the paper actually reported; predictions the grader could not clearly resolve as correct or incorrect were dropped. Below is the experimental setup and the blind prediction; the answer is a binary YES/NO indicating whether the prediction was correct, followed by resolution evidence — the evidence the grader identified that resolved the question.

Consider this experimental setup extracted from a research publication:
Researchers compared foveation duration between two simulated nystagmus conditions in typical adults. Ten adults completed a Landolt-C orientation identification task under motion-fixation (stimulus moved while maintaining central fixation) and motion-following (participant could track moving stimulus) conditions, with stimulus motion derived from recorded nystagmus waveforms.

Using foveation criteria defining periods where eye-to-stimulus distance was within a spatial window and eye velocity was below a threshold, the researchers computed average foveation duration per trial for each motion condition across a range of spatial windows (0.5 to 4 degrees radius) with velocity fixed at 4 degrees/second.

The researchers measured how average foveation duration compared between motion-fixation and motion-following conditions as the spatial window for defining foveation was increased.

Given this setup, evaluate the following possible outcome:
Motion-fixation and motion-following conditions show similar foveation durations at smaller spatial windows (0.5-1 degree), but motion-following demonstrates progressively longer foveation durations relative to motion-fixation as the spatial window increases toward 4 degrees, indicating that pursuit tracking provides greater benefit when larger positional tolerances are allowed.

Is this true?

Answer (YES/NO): YES